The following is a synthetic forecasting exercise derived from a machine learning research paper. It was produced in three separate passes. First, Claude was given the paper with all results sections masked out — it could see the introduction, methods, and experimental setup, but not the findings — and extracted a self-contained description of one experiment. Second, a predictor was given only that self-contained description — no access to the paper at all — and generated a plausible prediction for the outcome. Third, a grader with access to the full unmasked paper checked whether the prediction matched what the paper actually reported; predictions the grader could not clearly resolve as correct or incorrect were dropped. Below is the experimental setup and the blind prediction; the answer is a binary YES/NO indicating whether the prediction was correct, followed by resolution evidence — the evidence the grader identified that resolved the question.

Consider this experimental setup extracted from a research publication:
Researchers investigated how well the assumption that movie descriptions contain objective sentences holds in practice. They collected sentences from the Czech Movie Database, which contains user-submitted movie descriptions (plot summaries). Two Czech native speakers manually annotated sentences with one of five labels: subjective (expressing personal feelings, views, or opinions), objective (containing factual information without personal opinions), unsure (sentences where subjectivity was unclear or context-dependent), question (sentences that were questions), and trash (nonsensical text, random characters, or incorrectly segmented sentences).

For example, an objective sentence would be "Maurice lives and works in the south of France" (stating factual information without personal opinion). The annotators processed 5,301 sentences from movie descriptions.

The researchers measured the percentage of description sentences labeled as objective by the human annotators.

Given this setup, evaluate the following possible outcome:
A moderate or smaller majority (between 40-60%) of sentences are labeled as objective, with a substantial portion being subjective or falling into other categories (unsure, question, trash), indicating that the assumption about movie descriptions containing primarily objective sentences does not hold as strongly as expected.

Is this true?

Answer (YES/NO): NO